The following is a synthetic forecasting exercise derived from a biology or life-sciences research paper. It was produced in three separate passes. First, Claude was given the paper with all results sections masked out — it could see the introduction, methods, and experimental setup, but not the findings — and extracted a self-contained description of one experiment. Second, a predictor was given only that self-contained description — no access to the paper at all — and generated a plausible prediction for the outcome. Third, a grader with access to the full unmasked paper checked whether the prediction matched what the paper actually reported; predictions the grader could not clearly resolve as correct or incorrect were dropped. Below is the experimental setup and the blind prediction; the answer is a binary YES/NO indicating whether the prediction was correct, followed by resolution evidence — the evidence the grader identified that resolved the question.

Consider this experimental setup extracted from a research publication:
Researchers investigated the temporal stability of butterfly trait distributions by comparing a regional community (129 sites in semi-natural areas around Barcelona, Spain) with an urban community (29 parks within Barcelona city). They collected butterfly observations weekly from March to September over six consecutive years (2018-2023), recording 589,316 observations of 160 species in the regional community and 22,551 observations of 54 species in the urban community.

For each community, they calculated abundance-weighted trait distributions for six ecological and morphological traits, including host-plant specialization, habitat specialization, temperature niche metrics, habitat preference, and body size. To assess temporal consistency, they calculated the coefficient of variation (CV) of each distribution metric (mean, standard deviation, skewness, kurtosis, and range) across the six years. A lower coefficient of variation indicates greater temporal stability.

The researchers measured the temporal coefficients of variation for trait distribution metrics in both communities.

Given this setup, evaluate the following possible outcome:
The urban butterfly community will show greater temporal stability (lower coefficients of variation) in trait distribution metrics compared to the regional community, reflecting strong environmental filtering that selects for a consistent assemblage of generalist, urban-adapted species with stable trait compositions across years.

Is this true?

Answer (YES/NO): NO